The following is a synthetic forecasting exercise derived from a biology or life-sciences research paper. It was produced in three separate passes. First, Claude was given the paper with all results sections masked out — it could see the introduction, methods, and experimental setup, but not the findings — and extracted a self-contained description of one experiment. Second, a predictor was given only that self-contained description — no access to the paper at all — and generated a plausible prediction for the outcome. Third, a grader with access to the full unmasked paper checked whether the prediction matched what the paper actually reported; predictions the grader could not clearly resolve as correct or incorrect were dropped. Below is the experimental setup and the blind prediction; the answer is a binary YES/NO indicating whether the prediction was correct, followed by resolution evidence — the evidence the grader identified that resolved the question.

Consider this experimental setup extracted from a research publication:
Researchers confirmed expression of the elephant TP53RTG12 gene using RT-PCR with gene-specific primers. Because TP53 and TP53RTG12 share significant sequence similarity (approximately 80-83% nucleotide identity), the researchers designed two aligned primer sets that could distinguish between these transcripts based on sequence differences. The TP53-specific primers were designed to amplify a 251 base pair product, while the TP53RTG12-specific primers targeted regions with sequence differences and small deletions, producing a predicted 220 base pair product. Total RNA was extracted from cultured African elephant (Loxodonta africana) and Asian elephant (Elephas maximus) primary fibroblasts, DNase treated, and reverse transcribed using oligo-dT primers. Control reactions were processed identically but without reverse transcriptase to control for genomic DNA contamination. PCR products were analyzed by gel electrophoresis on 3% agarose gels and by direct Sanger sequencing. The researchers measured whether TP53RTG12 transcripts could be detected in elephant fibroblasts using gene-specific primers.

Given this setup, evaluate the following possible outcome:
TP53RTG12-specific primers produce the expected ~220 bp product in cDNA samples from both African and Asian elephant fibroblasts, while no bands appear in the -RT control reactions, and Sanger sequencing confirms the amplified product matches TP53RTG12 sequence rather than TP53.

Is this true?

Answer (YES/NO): YES